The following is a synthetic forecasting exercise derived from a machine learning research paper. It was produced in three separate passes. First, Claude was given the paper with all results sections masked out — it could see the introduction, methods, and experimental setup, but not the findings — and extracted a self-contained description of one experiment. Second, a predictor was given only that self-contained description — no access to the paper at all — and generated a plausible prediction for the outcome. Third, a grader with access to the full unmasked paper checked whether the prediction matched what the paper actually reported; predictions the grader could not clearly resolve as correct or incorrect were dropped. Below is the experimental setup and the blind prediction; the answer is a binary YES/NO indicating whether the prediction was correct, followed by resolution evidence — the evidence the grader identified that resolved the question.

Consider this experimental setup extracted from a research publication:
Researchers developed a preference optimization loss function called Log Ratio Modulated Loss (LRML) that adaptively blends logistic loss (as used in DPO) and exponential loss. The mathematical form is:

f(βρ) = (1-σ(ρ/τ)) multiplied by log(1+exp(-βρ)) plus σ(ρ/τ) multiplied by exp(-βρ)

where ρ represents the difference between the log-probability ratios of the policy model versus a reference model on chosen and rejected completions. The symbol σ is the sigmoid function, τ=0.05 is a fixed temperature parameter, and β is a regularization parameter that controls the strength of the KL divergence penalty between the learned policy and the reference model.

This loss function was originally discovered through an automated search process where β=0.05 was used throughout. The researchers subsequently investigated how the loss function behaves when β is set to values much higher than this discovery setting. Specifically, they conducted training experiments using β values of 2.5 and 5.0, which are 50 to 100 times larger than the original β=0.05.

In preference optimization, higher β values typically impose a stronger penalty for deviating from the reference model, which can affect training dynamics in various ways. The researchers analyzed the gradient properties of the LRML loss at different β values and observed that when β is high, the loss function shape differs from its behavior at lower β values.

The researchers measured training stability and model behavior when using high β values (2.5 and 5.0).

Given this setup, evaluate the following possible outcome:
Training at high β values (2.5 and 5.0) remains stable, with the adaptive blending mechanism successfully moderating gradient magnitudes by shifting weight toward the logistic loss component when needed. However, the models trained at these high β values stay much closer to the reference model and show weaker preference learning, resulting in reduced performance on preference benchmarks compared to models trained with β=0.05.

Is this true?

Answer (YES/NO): NO